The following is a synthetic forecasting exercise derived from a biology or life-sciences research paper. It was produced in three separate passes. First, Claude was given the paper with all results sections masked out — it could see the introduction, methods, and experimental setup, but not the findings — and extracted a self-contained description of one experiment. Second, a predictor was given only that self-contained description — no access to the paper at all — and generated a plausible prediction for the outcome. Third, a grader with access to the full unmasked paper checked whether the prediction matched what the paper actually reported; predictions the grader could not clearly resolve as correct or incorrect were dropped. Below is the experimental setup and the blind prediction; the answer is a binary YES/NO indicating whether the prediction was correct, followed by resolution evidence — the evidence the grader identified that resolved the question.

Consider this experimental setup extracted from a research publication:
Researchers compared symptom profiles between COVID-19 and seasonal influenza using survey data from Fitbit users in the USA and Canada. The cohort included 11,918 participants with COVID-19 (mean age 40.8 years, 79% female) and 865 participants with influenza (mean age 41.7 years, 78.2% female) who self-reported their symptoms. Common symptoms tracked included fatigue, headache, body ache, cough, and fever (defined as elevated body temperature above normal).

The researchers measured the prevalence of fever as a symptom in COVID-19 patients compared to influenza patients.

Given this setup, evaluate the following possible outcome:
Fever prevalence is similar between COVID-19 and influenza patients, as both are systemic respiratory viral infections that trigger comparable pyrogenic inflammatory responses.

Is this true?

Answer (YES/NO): NO